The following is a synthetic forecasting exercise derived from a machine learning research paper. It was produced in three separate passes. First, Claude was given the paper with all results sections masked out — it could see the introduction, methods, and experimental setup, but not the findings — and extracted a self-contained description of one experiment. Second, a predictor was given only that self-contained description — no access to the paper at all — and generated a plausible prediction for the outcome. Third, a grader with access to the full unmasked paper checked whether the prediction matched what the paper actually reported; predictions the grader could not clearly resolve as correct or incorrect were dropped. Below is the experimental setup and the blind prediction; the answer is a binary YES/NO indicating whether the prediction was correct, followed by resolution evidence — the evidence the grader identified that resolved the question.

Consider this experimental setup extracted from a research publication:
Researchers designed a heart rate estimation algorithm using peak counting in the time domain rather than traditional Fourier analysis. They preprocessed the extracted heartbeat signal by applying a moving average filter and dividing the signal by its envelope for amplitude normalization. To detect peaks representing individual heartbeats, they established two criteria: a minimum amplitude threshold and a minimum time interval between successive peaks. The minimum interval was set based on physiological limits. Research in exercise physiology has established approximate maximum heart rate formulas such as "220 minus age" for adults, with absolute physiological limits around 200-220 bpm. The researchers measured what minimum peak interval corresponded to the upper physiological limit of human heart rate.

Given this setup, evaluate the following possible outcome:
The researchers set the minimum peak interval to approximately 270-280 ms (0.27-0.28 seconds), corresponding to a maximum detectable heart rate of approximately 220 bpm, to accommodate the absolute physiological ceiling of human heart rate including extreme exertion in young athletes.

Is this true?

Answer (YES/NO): YES